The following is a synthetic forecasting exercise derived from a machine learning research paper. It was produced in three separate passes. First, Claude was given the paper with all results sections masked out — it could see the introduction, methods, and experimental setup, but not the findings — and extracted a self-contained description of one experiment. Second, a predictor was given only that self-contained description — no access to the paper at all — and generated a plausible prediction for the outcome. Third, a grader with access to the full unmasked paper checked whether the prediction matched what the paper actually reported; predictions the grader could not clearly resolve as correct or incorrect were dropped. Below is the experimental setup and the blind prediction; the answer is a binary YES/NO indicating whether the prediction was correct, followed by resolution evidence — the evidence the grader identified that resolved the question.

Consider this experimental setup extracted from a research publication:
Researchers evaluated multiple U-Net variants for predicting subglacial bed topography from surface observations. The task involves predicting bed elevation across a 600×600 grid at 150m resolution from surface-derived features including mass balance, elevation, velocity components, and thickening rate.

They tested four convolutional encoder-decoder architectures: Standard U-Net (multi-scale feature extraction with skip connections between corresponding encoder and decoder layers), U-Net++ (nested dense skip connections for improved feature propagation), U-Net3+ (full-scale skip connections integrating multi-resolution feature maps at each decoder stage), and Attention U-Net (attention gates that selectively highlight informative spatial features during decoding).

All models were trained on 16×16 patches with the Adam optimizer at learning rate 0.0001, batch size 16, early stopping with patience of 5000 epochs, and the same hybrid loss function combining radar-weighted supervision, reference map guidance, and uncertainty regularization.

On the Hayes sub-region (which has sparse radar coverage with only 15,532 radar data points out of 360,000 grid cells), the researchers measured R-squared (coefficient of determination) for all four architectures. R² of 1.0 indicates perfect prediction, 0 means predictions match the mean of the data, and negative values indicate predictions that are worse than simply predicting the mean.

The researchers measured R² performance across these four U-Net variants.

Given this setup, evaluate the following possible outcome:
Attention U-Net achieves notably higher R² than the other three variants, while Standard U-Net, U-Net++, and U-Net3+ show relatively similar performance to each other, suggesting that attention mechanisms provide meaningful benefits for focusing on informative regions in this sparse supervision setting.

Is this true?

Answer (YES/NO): NO